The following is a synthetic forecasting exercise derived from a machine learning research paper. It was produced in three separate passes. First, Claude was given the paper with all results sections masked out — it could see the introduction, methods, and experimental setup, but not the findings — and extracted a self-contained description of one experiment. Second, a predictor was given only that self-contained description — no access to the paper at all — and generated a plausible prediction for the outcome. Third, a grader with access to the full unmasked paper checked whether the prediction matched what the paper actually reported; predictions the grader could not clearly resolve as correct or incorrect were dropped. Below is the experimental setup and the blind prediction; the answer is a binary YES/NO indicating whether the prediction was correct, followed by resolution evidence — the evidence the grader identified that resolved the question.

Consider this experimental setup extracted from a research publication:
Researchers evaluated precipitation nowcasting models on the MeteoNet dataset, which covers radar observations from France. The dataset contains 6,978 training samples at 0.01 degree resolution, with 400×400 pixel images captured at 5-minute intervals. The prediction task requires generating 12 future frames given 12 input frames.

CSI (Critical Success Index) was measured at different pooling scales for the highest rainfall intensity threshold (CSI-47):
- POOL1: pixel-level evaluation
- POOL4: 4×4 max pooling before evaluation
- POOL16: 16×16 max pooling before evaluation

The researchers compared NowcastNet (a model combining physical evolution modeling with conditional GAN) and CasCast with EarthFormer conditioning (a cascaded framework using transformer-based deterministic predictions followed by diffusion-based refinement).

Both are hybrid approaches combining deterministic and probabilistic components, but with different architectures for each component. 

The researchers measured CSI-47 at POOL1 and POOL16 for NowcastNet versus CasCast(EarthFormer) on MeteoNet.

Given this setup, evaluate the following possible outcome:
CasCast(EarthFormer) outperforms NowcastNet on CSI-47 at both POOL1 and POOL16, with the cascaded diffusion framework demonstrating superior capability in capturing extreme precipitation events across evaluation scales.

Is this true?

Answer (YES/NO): NO